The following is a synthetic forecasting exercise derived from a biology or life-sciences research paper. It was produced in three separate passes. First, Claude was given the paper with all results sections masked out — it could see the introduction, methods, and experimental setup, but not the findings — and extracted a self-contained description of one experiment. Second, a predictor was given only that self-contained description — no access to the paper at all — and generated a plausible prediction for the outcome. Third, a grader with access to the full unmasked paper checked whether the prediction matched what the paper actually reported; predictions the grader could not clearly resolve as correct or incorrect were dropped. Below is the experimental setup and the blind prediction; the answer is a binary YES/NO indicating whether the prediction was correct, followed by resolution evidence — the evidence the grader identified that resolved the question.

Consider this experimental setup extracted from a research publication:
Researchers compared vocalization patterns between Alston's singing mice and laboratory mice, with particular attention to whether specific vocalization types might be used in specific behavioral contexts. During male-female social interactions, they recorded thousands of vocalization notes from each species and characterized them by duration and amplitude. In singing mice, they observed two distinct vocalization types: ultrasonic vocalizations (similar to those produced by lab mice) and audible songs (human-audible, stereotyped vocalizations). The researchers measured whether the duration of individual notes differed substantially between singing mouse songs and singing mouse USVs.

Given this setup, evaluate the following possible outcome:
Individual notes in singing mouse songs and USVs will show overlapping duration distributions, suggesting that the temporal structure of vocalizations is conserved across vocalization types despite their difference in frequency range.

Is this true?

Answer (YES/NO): YES